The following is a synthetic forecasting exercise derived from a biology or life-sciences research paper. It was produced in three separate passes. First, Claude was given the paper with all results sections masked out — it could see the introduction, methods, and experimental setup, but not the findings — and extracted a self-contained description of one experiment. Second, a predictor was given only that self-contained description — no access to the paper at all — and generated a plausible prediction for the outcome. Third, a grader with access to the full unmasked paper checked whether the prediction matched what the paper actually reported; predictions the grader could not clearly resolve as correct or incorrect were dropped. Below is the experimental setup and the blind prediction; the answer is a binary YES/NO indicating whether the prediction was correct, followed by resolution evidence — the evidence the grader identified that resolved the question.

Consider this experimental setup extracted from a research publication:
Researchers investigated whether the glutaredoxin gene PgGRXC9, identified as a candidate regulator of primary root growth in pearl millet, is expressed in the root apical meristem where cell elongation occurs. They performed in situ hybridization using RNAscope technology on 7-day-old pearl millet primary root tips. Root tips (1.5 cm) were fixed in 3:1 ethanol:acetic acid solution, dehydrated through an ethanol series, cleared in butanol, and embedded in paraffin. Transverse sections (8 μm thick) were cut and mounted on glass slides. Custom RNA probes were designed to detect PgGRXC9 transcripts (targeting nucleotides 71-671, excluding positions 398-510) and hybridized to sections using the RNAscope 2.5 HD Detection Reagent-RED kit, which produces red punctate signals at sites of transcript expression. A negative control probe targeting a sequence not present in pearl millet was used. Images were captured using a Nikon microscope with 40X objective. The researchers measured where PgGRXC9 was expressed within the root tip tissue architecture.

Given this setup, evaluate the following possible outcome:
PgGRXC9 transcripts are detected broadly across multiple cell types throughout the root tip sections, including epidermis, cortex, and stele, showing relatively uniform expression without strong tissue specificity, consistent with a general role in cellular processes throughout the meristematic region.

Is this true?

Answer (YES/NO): NO